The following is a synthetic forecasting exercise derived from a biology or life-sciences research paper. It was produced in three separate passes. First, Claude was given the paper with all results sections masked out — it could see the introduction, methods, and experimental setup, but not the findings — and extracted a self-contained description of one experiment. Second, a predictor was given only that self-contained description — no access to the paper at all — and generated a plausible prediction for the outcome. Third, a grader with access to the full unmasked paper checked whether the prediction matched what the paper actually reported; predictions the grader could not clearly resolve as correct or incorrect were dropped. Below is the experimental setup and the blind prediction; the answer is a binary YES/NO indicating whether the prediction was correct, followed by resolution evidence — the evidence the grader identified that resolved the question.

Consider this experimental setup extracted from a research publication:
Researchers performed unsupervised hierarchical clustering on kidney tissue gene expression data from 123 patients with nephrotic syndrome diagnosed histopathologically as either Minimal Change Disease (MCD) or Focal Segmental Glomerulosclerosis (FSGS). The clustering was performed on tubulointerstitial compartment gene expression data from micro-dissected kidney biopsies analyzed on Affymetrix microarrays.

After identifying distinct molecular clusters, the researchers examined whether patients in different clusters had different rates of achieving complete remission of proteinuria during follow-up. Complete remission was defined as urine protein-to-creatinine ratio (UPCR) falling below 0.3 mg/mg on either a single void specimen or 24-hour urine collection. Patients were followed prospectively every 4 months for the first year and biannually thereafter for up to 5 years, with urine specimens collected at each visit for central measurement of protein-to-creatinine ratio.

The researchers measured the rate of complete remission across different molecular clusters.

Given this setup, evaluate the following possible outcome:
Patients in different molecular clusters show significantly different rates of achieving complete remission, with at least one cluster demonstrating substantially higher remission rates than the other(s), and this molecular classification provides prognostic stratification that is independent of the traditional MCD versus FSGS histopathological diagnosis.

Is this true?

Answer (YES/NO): YES